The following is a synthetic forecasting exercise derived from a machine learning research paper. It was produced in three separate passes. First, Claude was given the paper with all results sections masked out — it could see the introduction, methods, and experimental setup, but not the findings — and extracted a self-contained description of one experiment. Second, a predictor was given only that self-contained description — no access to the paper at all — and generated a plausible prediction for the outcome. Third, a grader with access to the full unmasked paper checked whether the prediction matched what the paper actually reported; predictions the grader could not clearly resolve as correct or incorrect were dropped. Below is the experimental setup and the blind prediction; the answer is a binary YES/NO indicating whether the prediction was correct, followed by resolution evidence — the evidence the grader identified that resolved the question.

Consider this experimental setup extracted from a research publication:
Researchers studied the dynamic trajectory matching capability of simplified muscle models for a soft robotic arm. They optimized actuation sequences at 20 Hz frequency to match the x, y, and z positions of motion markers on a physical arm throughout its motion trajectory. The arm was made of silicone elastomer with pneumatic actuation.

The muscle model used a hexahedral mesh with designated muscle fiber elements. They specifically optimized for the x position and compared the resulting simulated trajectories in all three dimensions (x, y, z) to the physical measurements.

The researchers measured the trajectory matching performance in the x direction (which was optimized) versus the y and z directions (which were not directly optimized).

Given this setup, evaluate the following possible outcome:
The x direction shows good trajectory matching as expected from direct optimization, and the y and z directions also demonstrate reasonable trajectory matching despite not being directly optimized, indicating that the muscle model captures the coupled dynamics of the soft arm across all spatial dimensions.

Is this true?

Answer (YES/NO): YES